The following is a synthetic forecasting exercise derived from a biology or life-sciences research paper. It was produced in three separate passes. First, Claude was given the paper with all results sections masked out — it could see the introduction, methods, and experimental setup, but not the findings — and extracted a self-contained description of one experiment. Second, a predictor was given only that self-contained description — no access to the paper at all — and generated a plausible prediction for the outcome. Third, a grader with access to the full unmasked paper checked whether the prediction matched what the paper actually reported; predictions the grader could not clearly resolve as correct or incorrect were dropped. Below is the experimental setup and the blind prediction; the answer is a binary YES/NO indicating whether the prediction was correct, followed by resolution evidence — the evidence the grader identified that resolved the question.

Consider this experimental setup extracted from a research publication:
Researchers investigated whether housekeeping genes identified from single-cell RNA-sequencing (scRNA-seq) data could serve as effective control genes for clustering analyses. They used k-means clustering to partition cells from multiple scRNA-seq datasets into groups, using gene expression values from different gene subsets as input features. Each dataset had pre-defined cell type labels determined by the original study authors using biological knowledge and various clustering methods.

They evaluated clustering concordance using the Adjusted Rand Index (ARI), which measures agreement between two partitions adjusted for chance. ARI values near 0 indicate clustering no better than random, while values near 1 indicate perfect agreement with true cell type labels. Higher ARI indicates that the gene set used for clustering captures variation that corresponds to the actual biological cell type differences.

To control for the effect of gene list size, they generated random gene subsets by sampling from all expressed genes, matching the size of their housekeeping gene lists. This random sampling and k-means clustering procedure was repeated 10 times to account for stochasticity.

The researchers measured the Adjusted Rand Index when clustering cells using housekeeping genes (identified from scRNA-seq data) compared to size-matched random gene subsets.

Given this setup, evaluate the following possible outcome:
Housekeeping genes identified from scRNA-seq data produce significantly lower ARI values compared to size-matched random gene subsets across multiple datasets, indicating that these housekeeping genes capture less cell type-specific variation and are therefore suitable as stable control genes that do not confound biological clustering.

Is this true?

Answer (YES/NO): YES